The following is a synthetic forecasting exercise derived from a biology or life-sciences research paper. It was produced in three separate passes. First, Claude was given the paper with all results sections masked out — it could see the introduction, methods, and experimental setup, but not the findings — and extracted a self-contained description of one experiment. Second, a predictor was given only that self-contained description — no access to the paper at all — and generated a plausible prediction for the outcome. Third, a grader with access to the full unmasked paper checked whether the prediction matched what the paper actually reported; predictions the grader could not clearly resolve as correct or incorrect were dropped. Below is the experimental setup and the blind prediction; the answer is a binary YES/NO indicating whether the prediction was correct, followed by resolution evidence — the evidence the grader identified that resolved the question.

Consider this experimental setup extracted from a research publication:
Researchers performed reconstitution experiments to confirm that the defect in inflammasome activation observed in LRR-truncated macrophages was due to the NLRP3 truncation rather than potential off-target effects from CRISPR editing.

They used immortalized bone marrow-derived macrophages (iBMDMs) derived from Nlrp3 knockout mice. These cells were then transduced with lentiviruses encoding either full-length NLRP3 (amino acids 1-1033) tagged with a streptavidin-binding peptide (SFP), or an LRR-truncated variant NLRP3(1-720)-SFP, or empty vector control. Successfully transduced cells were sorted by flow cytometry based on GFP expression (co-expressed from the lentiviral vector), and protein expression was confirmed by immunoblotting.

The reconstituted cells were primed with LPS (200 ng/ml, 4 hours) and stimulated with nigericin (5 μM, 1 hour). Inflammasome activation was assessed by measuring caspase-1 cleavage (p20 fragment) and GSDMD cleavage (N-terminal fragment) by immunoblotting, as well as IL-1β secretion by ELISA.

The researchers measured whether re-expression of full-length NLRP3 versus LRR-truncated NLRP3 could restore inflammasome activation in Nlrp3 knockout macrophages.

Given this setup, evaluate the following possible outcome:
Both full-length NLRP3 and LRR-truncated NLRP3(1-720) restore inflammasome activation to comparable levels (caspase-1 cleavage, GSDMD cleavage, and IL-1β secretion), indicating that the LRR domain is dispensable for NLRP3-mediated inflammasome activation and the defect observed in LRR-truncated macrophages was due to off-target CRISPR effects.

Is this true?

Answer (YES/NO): NO